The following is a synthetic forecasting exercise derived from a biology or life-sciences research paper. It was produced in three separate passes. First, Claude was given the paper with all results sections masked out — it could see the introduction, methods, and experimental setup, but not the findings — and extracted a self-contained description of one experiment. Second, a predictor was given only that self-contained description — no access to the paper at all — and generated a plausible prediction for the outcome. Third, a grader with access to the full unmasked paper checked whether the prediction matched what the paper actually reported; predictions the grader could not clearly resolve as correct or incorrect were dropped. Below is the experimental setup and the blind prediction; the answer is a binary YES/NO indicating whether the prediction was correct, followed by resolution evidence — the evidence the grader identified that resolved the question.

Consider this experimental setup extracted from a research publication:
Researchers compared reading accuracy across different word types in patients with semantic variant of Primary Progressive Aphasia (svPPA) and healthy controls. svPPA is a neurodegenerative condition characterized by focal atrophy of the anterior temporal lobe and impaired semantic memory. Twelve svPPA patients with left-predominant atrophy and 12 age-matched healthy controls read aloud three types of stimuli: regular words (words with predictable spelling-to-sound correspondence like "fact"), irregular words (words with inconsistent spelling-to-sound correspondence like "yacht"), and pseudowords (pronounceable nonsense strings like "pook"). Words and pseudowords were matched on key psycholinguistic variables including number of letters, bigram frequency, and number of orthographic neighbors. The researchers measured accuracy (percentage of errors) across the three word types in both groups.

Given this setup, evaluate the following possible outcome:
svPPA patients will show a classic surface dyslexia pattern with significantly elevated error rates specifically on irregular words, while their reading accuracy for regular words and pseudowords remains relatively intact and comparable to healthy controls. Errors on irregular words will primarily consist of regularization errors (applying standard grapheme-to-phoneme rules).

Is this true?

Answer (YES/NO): NO